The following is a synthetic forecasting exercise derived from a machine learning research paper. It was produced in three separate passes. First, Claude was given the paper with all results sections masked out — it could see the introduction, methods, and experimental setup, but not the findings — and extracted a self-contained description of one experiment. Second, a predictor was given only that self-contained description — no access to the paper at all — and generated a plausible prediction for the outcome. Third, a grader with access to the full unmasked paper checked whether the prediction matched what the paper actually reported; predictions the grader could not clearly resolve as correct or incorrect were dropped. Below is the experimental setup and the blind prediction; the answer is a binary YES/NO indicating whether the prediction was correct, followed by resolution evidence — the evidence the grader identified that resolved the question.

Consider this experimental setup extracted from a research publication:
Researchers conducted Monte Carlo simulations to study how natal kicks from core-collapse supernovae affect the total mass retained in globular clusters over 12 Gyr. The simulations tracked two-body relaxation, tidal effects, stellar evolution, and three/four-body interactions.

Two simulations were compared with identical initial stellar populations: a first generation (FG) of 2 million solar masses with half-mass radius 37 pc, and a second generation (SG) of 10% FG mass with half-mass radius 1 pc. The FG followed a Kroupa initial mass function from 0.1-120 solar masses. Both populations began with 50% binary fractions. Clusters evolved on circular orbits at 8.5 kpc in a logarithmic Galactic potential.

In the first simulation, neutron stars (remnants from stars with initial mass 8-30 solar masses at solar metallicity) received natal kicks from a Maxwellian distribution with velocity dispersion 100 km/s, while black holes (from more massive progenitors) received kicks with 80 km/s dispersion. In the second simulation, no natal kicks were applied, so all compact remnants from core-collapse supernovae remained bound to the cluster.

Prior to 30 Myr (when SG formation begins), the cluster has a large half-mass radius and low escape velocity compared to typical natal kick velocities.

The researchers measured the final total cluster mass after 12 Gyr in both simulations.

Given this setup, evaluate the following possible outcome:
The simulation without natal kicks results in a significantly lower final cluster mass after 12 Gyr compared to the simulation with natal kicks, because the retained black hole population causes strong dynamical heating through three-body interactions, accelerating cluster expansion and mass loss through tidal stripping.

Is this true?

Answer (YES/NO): NO